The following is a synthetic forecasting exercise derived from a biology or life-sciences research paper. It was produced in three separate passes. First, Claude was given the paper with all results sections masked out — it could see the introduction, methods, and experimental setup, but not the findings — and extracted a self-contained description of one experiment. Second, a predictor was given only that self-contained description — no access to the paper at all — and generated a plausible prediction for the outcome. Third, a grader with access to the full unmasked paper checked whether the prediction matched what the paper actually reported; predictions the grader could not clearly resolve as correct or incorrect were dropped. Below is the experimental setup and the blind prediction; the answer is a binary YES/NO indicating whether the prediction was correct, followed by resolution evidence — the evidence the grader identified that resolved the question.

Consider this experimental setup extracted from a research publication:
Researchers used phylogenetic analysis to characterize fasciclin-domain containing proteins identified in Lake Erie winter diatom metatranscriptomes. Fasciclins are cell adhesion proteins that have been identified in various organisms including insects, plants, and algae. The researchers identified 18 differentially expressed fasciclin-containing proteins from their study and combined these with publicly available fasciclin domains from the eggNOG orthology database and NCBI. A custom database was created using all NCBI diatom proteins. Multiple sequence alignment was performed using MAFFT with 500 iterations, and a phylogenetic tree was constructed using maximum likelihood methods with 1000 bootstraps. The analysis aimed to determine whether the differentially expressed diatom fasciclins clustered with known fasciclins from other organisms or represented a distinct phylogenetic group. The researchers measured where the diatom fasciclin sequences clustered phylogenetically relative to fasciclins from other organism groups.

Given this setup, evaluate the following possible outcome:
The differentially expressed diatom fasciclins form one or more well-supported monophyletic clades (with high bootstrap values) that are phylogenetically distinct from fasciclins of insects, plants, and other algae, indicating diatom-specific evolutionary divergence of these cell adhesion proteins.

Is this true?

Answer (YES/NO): NO